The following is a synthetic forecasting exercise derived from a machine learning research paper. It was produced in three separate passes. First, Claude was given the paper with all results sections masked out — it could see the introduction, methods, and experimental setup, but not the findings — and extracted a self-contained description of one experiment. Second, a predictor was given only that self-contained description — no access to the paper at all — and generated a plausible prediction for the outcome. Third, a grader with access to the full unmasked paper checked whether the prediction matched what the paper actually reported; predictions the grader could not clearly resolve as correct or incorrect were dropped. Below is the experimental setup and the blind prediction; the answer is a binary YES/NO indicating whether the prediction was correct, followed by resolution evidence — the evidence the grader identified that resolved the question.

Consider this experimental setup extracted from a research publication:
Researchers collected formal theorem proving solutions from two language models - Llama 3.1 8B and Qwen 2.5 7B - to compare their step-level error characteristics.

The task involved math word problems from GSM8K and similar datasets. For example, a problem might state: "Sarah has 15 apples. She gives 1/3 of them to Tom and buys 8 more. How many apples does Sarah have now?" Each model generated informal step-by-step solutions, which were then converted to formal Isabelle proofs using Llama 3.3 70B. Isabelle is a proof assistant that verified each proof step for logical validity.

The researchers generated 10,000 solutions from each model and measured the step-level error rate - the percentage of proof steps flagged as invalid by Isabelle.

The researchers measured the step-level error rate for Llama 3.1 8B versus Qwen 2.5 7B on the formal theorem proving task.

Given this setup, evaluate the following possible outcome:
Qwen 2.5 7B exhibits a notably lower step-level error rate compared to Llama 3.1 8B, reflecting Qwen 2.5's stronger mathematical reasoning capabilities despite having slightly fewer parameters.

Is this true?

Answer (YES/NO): NO